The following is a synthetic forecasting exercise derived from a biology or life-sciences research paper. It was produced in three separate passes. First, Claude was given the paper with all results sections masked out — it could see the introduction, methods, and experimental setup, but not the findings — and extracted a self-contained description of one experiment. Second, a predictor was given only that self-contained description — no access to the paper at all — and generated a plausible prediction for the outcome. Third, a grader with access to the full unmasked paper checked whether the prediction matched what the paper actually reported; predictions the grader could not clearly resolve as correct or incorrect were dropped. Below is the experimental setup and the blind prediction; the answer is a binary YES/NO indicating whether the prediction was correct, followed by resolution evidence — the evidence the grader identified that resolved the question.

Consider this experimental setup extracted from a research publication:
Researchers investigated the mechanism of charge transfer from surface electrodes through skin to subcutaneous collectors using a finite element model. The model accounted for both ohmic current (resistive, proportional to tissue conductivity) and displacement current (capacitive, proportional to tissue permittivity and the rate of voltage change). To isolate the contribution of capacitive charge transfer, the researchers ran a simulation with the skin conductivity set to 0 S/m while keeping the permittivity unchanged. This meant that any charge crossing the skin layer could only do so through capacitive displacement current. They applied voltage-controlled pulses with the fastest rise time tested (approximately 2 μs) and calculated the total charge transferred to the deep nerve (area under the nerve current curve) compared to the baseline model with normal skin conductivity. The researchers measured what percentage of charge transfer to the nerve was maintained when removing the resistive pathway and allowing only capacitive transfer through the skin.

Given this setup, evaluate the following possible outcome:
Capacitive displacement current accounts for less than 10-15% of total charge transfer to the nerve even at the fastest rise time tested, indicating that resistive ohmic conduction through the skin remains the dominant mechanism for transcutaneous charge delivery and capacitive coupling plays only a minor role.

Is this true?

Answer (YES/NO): NO